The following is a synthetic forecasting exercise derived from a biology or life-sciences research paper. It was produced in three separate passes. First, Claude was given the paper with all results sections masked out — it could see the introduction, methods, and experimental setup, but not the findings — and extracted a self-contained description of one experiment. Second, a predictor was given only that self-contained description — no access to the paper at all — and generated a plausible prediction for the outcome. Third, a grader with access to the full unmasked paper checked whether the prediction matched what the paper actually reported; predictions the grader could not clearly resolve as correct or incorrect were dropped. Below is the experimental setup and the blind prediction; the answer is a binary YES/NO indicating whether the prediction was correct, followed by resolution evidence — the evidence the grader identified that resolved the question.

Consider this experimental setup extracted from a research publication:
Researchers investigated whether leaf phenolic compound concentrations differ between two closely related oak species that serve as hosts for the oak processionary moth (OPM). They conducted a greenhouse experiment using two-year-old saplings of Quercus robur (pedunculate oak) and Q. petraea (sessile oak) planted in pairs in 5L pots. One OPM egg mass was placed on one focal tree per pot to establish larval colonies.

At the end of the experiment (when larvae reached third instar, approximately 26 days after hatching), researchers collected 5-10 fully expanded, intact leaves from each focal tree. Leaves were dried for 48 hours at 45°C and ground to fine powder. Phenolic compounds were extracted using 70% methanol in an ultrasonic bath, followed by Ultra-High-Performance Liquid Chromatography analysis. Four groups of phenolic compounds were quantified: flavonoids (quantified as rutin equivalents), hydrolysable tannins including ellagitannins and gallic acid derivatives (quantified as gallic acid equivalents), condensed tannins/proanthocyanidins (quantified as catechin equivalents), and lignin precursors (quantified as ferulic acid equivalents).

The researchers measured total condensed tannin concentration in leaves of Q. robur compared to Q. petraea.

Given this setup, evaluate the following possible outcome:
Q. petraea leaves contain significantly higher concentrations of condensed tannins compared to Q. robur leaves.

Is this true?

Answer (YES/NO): NO